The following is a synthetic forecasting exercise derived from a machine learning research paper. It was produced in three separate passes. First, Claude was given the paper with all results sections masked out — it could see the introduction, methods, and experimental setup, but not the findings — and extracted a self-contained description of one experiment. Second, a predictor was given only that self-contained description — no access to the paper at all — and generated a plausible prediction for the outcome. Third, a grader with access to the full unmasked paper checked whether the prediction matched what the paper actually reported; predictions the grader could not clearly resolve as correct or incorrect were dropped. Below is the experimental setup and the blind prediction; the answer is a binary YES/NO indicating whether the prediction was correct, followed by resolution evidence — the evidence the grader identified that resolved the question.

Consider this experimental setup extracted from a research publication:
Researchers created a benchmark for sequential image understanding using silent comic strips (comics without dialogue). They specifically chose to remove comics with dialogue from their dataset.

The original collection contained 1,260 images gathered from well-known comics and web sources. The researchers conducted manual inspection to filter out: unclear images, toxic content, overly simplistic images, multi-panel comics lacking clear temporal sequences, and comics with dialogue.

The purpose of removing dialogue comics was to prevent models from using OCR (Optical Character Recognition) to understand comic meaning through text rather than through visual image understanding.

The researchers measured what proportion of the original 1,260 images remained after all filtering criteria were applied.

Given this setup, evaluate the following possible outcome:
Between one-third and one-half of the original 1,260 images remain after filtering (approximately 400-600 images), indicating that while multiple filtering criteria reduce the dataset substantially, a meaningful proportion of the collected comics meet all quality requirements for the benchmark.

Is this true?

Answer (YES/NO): NO